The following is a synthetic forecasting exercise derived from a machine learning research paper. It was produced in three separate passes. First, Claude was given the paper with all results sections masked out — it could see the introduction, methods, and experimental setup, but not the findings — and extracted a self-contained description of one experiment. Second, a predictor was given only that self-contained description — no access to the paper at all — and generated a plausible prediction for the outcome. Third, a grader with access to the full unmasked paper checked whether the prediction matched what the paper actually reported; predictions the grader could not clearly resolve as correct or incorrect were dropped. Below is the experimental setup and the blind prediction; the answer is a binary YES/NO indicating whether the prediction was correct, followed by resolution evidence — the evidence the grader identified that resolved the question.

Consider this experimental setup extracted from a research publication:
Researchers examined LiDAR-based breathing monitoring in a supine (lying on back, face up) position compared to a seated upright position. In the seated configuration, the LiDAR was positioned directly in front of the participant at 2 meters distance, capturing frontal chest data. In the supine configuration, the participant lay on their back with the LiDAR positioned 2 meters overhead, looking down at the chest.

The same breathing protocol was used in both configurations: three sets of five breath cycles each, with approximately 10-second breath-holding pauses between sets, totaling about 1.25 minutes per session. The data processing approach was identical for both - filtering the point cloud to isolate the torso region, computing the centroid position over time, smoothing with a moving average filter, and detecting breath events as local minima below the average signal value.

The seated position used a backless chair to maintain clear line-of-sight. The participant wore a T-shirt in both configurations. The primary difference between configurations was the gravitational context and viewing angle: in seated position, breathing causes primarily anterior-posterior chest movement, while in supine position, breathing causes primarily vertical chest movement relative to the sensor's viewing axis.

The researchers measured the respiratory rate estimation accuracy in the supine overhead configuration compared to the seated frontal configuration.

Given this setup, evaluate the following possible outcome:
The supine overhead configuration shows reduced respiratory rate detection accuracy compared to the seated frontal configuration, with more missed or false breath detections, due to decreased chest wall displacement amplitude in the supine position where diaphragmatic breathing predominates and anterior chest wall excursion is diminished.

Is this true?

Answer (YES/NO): NO